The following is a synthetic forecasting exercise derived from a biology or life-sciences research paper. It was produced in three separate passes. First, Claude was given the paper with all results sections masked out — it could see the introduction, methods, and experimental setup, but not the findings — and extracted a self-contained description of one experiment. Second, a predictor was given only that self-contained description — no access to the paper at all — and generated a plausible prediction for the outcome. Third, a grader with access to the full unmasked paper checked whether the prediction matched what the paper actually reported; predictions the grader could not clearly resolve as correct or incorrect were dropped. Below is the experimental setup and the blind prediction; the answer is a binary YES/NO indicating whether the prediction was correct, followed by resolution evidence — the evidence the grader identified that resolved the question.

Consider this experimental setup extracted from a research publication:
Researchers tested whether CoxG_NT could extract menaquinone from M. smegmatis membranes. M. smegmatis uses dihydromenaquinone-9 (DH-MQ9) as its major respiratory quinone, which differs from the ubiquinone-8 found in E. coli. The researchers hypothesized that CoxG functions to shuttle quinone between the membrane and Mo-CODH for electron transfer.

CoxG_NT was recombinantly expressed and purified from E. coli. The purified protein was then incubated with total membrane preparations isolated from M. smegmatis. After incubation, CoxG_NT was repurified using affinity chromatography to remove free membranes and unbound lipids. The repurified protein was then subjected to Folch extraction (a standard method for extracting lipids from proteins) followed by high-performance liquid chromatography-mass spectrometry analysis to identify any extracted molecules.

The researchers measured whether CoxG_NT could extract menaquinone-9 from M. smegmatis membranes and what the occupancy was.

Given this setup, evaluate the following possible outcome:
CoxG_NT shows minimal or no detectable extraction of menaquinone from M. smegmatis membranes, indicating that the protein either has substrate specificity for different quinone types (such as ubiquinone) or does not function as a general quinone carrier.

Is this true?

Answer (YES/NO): NO